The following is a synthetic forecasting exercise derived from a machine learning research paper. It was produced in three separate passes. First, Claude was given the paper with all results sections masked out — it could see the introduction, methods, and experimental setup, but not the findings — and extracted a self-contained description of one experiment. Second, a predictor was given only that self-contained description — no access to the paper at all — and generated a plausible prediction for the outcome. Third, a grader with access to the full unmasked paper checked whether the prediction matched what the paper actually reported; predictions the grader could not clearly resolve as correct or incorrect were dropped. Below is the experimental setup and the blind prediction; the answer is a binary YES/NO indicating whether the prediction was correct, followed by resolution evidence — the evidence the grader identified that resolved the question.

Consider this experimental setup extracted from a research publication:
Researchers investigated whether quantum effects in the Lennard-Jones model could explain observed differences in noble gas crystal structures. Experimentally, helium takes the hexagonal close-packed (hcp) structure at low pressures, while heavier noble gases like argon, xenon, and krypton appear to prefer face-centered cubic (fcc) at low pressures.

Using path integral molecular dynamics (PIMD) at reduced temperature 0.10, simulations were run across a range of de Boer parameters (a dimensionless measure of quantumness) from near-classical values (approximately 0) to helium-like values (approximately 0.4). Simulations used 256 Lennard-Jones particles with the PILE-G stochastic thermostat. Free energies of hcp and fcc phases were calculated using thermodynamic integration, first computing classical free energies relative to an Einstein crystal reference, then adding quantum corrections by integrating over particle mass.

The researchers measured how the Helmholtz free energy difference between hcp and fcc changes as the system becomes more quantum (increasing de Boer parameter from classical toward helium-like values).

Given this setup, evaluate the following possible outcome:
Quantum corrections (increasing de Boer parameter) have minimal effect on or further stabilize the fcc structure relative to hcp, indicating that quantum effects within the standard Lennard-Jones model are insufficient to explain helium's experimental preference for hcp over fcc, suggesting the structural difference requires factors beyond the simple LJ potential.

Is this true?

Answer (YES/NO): NO